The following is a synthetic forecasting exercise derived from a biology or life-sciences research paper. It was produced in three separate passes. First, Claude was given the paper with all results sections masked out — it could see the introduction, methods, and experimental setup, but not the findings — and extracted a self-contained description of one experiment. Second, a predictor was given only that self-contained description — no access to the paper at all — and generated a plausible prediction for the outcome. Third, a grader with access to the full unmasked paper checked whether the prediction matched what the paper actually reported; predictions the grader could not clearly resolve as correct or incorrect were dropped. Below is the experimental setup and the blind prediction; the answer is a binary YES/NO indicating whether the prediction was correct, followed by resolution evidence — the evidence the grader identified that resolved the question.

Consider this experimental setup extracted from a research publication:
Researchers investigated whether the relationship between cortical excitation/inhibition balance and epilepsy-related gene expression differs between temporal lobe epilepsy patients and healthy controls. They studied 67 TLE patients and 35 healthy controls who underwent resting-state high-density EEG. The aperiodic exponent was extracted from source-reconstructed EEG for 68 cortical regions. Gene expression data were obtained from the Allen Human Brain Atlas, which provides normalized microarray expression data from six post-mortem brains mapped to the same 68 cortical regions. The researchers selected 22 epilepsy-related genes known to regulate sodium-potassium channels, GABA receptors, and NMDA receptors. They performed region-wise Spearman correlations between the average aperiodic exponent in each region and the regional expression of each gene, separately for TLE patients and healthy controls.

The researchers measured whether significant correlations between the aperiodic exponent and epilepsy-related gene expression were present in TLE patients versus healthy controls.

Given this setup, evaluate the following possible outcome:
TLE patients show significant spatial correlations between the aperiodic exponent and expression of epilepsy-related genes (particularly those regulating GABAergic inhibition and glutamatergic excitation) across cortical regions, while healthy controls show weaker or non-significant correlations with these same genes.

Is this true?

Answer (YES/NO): YES